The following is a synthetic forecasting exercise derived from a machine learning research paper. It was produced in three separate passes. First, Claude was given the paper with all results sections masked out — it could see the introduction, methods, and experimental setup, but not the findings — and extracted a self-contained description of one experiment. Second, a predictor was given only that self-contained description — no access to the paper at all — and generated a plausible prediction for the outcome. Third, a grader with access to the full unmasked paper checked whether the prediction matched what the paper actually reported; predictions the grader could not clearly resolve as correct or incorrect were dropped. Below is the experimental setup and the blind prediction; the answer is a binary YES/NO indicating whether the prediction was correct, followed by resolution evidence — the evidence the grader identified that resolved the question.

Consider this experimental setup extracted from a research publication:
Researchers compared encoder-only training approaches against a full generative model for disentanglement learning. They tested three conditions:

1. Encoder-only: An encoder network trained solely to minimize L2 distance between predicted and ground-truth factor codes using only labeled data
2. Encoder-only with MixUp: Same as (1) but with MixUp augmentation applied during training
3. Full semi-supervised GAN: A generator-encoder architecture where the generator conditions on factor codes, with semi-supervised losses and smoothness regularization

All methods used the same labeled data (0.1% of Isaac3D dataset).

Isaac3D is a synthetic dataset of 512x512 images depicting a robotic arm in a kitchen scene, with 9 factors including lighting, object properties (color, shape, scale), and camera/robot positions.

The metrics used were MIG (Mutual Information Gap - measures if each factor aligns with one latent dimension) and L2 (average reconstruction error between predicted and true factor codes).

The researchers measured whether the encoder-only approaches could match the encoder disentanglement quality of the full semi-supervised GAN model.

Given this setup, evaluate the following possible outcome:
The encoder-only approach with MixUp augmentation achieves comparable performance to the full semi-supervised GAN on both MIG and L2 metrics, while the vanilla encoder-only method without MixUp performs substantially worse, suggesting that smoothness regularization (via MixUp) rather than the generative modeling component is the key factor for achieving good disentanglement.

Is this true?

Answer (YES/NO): YES